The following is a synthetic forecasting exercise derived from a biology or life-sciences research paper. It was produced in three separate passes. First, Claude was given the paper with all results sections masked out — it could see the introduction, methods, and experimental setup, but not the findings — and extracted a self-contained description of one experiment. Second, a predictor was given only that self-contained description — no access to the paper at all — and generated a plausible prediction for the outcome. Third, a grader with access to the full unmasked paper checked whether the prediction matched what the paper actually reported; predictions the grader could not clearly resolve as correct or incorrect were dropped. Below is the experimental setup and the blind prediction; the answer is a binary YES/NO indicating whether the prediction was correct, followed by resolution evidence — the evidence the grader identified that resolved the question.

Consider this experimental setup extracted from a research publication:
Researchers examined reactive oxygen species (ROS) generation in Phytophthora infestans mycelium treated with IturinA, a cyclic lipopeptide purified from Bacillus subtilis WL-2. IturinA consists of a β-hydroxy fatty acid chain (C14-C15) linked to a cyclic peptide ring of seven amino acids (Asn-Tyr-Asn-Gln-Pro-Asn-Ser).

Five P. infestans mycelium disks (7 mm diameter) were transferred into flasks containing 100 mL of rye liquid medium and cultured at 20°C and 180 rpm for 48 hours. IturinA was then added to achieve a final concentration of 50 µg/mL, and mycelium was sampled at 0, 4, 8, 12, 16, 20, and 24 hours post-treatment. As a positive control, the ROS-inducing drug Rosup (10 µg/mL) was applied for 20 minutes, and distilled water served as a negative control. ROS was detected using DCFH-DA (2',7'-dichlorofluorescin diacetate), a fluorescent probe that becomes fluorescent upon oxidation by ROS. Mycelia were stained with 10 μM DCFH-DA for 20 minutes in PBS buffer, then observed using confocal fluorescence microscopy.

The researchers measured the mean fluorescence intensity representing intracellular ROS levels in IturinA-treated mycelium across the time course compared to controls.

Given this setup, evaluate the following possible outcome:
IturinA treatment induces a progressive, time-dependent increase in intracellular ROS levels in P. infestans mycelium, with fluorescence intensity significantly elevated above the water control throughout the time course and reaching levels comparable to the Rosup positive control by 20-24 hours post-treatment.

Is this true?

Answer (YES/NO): NO